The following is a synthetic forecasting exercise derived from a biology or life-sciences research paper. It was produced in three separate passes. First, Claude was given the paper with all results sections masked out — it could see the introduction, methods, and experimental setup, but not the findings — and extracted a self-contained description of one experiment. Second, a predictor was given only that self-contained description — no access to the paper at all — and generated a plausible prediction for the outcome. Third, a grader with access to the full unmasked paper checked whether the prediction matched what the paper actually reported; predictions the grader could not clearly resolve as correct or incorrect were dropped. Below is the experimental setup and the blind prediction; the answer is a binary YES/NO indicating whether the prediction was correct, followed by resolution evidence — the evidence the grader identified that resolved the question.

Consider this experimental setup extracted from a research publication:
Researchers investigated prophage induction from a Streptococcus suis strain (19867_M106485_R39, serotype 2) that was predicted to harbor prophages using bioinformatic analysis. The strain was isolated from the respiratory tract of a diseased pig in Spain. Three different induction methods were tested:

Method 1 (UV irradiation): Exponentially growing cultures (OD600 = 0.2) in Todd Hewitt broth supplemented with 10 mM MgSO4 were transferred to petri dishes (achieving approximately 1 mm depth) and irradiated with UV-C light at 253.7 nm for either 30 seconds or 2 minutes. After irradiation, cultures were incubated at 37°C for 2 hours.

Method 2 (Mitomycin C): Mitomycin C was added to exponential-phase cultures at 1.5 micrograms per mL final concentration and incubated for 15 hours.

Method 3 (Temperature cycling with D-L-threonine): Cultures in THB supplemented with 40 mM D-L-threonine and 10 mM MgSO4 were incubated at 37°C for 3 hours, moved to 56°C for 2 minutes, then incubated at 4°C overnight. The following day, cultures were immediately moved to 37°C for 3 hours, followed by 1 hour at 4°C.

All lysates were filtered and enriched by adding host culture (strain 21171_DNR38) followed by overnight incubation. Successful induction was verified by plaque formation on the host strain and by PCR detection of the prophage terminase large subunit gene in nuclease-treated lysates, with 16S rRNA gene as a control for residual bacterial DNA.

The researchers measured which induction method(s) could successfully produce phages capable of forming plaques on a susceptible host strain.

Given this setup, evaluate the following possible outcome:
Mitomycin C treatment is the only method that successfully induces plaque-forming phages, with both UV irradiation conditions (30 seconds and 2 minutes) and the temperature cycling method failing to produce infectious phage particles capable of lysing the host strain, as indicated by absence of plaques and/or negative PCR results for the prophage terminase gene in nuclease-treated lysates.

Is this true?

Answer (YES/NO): NO